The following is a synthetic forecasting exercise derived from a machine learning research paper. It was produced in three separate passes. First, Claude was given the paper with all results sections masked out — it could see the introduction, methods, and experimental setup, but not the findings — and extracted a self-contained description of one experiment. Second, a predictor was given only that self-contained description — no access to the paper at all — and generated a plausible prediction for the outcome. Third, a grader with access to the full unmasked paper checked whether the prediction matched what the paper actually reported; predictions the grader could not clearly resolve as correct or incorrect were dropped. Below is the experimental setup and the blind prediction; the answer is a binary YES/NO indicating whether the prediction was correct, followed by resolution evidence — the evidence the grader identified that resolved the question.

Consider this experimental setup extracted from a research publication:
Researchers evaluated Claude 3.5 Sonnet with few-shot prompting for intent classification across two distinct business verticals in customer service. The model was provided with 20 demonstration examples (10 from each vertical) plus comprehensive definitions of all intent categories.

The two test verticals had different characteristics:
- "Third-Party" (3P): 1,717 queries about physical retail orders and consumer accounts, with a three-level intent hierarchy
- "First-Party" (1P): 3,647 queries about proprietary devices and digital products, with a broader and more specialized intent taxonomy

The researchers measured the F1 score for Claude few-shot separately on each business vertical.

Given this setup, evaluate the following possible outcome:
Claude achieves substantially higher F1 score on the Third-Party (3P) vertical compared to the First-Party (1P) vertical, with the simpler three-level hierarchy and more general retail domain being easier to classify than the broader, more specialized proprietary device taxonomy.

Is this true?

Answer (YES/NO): NO